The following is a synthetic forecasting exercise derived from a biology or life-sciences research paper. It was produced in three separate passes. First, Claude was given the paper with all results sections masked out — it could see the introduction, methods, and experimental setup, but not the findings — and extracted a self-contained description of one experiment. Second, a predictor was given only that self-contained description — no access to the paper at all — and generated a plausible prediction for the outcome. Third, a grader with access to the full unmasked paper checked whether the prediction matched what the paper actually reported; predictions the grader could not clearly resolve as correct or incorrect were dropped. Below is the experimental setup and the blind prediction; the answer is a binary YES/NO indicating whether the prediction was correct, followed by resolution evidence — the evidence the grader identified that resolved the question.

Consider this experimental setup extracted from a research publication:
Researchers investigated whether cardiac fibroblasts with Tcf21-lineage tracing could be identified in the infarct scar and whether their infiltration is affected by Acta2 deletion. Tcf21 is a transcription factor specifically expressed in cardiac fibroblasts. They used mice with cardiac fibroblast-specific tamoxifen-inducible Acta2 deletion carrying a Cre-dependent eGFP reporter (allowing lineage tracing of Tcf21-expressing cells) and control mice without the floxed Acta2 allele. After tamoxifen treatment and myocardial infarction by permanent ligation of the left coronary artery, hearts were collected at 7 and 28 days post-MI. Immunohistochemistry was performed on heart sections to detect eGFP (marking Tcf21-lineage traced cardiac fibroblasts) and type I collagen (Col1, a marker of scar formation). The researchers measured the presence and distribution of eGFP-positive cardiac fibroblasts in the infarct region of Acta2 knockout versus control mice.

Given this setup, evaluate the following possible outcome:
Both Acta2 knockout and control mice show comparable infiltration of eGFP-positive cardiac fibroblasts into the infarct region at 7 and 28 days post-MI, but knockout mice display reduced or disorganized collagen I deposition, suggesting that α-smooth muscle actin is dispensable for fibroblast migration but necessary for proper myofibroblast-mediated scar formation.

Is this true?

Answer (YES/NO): NO